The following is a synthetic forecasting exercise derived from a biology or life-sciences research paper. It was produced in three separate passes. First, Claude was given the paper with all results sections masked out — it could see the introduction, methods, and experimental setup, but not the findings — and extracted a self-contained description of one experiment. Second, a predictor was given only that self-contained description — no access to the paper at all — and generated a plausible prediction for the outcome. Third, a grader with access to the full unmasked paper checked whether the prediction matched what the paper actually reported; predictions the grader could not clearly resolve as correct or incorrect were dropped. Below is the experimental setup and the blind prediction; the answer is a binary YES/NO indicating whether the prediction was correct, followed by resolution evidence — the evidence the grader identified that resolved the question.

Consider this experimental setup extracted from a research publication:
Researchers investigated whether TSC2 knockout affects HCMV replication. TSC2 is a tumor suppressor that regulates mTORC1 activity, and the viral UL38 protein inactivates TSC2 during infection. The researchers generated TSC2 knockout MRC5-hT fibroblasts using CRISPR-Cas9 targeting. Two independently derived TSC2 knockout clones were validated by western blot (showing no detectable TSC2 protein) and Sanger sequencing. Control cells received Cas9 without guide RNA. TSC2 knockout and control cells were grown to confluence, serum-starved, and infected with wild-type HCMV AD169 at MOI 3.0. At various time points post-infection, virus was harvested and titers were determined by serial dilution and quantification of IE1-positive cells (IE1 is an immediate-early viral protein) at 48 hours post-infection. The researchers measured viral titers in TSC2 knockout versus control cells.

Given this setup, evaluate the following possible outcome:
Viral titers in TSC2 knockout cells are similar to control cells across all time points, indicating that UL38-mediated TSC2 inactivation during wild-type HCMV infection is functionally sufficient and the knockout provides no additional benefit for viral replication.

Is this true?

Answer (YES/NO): NO